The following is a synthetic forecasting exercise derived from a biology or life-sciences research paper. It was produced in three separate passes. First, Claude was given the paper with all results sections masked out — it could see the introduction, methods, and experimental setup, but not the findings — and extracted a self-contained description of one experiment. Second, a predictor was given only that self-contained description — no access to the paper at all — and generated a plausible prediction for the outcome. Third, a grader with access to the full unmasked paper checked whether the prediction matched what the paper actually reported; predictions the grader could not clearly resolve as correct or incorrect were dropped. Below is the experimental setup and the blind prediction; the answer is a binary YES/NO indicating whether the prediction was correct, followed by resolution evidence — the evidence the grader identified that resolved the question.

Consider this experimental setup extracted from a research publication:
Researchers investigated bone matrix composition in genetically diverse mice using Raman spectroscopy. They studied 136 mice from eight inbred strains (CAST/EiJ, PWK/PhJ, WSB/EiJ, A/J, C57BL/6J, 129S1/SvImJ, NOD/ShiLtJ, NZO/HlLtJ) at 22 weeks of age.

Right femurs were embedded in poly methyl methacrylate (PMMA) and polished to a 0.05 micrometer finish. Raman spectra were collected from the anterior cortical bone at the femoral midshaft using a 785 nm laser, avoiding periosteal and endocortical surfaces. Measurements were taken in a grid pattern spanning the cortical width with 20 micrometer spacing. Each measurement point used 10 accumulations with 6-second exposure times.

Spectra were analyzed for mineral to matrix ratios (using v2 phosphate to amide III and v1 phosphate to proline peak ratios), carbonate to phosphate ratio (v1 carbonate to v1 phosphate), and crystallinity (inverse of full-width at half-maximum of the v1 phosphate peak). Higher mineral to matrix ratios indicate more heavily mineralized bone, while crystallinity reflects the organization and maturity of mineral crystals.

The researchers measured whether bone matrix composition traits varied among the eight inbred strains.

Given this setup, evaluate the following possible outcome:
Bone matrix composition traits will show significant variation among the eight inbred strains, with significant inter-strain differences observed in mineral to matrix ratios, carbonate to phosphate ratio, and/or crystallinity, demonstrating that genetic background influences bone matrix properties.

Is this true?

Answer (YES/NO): YES